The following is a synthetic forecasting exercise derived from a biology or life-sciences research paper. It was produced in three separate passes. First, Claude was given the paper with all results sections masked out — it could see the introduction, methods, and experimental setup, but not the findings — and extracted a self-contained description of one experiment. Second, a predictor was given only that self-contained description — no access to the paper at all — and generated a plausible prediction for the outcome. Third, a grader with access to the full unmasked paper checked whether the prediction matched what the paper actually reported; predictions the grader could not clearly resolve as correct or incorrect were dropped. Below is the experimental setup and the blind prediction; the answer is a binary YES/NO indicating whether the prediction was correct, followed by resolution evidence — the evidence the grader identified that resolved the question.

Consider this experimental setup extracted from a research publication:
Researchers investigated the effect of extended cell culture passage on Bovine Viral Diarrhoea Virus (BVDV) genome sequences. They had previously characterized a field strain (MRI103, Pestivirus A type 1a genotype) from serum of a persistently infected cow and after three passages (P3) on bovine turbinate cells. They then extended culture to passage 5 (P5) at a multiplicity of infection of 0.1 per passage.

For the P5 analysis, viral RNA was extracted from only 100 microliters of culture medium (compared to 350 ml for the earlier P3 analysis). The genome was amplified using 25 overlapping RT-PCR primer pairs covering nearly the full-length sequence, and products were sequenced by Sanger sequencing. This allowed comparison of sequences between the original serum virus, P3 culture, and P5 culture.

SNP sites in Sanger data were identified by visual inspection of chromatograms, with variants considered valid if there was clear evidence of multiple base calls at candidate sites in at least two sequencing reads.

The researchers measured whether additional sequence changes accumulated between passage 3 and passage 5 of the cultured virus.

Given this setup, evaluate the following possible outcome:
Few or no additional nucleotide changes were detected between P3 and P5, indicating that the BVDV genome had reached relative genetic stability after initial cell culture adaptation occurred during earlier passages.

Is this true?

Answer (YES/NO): NO